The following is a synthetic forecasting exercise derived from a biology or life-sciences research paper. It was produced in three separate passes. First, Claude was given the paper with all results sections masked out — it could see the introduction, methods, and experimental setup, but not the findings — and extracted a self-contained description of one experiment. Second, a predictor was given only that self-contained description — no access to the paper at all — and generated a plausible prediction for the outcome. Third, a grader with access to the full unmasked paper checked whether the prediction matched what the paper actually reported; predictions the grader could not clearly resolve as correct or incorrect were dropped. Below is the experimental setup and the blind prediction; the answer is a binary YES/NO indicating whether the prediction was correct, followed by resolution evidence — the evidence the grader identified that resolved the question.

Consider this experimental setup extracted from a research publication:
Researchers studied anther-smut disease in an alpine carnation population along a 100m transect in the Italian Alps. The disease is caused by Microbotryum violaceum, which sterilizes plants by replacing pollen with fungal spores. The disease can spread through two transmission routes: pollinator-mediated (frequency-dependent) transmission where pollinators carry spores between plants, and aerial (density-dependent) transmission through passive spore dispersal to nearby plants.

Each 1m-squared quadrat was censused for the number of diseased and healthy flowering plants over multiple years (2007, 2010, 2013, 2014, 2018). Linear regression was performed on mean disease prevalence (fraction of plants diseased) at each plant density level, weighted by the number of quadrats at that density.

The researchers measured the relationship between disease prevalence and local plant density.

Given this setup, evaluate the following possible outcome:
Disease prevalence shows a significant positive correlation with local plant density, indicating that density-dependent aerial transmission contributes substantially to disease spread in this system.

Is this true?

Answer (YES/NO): YES